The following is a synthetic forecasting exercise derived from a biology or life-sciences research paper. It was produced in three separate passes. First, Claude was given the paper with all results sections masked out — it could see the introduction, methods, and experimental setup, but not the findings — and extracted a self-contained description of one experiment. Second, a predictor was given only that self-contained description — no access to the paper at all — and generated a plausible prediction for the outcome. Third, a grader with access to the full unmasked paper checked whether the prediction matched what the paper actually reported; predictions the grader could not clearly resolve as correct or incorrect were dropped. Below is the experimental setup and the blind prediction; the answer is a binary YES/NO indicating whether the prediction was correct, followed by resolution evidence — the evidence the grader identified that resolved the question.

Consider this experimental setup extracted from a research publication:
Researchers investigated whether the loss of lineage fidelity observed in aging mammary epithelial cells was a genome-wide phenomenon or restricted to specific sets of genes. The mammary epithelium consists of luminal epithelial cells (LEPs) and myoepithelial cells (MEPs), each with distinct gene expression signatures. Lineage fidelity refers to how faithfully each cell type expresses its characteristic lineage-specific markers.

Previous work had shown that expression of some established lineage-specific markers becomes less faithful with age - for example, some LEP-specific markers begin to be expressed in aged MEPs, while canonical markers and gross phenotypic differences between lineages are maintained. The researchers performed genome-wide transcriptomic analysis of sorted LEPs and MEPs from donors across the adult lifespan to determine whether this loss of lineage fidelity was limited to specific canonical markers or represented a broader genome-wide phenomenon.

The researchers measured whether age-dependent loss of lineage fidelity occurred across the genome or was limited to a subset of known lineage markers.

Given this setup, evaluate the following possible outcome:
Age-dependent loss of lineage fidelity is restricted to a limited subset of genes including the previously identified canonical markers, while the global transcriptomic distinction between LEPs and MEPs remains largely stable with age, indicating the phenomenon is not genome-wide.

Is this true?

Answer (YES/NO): NO